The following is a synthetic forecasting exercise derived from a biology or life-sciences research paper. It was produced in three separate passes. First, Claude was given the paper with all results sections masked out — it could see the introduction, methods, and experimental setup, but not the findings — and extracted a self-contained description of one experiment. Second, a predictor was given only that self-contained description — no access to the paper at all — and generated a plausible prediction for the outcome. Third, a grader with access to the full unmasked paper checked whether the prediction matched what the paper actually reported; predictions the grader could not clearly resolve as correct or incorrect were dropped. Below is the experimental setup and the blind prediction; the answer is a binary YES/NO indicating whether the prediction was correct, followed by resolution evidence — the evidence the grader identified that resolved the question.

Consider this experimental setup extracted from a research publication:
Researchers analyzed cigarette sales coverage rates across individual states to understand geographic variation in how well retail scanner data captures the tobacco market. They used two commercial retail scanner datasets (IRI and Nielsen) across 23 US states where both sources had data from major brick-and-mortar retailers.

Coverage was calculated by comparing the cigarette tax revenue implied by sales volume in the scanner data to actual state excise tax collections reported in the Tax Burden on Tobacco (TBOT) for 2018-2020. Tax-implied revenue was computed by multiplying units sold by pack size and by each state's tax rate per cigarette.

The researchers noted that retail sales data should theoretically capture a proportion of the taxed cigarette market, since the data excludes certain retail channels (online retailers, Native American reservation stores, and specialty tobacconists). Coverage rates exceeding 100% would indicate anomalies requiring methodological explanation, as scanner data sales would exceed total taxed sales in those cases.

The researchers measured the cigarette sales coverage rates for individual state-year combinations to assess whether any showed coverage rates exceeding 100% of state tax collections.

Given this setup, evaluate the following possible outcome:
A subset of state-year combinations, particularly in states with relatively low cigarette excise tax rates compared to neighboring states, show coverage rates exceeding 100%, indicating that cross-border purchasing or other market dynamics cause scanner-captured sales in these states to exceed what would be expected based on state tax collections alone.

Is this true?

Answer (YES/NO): NO